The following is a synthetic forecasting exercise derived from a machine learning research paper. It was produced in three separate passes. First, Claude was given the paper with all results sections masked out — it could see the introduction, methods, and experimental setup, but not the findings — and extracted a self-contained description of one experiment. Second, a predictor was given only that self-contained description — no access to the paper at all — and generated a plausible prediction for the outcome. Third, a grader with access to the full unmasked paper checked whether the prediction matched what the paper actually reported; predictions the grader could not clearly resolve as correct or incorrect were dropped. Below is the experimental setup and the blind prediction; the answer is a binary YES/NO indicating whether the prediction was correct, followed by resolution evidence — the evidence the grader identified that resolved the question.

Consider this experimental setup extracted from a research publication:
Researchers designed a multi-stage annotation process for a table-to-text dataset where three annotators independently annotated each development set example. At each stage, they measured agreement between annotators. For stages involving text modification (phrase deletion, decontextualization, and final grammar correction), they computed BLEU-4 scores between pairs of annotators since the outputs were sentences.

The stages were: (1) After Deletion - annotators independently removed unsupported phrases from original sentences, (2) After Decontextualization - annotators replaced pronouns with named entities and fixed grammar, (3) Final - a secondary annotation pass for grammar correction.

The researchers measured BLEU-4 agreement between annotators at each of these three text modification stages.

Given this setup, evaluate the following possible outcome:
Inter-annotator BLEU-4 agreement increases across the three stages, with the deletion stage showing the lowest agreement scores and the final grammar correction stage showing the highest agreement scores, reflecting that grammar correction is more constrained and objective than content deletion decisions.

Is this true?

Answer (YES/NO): NO